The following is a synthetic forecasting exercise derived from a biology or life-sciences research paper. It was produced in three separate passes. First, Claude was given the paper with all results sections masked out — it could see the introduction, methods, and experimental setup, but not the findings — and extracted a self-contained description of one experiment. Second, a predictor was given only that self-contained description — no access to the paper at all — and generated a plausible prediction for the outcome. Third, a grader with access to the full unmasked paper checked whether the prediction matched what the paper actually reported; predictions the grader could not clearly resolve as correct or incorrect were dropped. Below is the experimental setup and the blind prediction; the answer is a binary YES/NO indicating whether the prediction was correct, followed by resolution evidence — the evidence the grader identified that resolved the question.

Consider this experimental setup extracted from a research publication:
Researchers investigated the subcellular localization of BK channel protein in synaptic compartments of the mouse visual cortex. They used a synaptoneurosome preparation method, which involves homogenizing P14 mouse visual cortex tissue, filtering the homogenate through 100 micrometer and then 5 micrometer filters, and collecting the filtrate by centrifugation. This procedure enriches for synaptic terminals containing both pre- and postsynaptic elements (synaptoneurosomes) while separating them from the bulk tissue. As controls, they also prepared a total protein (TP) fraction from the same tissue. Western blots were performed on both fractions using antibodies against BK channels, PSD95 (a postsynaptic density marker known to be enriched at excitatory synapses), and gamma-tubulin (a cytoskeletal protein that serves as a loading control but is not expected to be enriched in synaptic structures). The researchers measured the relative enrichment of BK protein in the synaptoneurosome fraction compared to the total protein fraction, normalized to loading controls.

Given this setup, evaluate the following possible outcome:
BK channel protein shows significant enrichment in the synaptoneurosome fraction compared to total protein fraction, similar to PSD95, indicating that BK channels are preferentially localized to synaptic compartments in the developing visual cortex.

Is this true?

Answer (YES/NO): YES